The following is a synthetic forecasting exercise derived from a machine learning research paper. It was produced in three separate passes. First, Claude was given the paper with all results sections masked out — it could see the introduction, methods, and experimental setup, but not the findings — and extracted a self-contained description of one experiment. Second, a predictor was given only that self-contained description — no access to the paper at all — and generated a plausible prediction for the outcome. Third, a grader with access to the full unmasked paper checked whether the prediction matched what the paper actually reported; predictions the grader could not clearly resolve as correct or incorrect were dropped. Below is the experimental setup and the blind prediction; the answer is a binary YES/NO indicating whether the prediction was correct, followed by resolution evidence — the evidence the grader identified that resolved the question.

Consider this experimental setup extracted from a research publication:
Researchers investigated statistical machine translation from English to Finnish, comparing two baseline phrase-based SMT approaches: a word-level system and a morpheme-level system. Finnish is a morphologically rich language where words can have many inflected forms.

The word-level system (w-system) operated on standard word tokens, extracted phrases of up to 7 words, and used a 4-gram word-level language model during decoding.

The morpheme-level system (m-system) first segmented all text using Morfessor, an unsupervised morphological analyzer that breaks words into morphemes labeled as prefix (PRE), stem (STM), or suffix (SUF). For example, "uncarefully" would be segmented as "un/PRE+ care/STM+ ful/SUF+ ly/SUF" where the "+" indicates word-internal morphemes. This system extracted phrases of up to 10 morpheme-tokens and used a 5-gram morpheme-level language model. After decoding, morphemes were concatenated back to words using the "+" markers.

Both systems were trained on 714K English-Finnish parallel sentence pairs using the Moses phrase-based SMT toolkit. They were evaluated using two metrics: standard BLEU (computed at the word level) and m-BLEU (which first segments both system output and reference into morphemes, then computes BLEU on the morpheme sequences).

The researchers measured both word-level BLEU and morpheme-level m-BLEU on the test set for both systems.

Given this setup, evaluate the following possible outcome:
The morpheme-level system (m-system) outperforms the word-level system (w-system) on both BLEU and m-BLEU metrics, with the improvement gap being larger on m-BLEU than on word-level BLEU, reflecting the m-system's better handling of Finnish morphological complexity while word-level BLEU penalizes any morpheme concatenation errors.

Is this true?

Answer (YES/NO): NO